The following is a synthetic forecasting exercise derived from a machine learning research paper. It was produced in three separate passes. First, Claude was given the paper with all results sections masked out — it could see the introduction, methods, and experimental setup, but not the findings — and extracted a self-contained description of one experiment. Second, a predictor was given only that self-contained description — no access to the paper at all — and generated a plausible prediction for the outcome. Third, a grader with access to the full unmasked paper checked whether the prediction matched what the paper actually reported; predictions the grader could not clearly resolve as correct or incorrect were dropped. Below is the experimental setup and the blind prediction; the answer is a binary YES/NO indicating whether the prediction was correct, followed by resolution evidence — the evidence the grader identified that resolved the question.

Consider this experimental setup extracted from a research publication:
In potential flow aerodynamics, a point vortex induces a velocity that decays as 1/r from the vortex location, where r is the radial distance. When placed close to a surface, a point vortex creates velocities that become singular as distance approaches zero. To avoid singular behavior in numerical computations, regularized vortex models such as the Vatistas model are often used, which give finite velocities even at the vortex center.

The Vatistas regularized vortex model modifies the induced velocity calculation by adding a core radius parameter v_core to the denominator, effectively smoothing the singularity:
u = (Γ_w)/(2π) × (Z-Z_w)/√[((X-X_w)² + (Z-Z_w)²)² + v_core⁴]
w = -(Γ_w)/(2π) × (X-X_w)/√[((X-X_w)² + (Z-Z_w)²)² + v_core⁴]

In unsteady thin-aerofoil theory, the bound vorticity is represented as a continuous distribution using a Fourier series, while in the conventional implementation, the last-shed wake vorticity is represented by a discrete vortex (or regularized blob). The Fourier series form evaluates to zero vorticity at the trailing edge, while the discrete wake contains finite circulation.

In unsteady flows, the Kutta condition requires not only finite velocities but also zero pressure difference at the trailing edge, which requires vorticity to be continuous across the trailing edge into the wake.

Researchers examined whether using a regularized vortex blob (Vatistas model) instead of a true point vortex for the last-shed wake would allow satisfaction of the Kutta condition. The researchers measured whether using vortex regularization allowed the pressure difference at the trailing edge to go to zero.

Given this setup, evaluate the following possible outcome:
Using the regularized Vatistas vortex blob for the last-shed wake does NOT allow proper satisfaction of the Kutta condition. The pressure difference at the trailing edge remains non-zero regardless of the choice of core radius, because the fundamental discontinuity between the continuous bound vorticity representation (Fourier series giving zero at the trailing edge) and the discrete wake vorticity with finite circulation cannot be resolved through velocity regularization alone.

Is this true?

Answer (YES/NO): YES